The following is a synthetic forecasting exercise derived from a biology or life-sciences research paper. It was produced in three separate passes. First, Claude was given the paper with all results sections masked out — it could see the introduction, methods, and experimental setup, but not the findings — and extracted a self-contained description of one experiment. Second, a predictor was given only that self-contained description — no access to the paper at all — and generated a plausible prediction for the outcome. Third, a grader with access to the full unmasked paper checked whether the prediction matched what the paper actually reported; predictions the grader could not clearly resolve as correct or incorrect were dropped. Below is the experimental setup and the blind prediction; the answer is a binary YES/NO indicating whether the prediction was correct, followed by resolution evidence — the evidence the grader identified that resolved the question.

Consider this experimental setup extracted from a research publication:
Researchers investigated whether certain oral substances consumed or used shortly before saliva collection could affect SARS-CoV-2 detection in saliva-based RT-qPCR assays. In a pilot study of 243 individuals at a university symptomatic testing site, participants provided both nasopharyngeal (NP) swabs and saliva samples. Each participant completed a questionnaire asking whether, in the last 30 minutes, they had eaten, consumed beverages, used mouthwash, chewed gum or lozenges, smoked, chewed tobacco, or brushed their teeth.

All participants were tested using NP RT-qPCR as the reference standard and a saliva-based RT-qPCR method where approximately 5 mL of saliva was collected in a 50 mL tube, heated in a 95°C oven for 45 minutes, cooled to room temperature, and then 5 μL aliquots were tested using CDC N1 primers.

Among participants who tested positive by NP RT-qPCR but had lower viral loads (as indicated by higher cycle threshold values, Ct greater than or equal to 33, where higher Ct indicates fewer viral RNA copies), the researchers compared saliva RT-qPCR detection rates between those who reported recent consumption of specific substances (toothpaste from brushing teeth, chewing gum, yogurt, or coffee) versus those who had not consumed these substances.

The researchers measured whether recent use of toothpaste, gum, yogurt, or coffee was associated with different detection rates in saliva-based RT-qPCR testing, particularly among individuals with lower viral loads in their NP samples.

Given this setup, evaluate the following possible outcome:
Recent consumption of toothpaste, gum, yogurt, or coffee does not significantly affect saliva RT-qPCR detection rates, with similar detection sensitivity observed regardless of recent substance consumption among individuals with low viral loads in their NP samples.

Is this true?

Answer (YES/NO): NO